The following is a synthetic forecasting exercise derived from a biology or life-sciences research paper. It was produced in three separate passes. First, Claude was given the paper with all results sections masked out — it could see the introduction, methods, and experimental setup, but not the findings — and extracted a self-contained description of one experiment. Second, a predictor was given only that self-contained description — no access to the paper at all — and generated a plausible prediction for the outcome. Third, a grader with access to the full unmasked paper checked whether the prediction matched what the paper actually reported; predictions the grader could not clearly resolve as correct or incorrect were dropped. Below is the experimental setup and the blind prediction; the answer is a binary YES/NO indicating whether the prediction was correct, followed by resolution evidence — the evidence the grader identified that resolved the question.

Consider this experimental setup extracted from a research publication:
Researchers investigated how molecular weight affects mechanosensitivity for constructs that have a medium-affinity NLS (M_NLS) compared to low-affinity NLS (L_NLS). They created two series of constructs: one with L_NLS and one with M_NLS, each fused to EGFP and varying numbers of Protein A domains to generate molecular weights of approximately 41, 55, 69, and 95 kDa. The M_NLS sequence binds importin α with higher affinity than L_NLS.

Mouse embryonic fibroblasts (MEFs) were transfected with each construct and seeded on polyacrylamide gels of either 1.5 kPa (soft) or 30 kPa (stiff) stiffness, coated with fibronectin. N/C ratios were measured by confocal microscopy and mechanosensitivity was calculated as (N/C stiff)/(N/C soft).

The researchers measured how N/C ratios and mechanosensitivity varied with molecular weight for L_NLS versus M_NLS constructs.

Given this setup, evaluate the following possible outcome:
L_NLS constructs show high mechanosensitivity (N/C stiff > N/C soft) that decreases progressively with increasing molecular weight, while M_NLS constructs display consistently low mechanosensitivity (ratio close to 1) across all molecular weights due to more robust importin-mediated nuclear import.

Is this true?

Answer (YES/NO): NO